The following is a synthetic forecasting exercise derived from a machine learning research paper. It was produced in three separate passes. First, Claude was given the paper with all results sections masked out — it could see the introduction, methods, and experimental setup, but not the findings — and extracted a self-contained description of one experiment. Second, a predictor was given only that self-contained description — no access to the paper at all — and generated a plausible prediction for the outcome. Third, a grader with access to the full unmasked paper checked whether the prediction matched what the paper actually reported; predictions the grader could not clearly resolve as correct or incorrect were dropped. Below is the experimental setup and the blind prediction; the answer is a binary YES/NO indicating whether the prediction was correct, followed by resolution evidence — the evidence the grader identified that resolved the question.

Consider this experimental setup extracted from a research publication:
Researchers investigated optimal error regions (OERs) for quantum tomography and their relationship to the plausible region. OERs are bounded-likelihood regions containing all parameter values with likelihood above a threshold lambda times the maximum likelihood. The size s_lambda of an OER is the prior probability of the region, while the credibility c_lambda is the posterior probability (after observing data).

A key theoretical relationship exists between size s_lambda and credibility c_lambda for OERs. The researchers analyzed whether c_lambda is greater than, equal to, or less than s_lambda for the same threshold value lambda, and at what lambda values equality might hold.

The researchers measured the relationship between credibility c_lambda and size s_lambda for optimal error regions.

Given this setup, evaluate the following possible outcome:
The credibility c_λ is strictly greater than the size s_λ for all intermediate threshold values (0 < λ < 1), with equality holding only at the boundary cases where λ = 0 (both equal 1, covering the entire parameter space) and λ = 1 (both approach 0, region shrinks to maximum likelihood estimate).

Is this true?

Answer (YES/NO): YES